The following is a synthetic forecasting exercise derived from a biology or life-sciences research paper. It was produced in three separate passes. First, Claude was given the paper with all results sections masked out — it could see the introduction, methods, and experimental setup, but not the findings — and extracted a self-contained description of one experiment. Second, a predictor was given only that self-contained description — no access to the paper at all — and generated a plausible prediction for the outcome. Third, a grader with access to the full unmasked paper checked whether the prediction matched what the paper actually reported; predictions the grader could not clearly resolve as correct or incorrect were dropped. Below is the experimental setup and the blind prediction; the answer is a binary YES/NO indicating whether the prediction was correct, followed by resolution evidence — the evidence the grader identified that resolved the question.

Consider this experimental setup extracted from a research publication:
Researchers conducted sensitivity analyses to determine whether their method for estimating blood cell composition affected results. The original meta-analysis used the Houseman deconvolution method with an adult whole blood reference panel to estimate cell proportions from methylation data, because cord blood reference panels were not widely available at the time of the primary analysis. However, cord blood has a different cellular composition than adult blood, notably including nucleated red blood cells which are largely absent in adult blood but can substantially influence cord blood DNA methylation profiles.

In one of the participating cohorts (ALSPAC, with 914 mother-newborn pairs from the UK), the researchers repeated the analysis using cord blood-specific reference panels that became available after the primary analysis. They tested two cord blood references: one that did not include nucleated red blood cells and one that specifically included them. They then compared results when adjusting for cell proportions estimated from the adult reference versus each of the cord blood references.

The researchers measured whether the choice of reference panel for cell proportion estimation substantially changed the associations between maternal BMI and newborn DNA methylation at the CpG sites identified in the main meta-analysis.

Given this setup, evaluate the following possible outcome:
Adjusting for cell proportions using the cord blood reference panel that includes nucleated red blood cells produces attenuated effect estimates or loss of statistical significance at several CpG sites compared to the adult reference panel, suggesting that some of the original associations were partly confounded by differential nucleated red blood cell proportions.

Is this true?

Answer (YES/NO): NO